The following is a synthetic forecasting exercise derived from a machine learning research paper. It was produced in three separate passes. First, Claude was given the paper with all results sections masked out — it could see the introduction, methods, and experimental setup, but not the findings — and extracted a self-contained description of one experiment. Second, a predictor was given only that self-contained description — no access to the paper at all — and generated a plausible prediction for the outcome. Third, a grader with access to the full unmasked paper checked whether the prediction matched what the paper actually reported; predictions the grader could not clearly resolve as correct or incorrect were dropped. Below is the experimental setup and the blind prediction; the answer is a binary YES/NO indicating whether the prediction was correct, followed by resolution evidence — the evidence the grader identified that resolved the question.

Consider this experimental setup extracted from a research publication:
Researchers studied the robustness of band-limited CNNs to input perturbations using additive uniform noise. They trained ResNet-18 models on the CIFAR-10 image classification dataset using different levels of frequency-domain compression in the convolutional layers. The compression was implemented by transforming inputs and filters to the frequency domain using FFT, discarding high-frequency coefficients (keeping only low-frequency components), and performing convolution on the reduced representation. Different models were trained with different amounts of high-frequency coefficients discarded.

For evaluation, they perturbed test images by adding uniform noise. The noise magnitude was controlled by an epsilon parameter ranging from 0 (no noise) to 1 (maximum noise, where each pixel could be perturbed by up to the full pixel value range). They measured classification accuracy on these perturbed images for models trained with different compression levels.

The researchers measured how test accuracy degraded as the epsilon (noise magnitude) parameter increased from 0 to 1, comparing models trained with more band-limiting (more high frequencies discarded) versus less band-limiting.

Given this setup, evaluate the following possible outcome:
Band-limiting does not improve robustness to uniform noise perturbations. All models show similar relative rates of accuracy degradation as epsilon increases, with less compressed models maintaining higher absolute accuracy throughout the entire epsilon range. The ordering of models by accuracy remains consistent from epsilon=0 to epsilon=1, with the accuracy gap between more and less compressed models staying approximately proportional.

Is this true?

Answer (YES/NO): NO